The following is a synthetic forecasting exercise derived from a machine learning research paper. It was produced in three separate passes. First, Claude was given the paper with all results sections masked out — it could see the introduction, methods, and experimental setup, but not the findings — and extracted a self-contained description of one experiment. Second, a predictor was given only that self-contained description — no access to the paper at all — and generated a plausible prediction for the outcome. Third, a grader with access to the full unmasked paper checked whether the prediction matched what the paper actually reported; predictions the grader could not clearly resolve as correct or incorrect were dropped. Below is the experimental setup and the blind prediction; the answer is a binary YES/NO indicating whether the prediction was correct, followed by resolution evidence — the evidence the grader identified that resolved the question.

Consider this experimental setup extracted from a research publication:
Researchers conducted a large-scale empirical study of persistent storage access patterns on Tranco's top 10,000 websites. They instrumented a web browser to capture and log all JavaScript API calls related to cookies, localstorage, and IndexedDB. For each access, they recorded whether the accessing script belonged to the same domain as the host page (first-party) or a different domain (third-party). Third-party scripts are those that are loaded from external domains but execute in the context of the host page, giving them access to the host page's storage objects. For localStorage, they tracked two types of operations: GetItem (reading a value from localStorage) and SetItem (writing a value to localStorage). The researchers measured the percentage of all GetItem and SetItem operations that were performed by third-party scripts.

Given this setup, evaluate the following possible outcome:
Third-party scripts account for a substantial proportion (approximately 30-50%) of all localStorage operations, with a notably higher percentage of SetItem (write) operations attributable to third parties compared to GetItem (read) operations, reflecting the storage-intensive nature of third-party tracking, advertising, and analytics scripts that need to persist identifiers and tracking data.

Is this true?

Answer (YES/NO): NO